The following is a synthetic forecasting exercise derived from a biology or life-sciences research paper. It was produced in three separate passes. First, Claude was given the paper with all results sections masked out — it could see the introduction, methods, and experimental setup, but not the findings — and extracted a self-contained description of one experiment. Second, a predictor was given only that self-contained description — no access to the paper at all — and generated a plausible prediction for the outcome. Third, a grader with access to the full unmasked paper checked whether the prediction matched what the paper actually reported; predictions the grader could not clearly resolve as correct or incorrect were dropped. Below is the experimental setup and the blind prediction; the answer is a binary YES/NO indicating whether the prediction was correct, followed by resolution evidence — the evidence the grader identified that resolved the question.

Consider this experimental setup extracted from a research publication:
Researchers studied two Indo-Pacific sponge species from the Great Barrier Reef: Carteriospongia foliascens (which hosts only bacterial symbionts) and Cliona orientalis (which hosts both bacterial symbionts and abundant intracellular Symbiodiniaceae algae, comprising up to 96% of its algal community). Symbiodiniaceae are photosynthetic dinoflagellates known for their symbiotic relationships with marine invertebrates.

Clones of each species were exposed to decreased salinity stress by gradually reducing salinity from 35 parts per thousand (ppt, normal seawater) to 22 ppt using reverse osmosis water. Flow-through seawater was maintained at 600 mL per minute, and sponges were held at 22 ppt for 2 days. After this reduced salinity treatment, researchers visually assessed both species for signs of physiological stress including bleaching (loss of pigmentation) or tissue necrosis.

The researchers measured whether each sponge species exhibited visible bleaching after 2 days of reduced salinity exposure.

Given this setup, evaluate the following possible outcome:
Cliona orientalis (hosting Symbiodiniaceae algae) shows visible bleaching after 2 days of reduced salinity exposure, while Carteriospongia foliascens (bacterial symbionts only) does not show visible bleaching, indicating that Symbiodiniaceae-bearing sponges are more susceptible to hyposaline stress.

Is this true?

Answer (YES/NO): YES